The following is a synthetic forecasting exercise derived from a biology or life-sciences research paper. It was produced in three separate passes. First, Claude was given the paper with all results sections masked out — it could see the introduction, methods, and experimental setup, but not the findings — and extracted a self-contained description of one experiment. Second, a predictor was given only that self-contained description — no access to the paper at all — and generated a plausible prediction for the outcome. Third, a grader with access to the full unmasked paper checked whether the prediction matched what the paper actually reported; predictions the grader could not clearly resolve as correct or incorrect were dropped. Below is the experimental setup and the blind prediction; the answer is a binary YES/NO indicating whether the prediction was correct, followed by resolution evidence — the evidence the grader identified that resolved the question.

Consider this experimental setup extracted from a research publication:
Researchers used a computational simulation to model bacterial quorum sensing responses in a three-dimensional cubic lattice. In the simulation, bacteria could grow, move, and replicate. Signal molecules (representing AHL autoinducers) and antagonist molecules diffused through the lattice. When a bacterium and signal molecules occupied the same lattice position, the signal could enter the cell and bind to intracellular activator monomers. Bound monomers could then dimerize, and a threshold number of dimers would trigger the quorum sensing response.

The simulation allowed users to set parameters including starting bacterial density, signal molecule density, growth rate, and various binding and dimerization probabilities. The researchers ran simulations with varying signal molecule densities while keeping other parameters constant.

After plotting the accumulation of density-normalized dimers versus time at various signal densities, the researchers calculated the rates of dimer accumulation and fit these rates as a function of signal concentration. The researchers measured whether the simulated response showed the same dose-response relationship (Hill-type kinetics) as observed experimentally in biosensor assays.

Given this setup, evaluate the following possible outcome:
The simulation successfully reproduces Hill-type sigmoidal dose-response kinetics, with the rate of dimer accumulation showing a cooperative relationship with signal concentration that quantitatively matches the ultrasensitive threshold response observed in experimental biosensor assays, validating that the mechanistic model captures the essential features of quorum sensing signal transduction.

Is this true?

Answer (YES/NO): YES